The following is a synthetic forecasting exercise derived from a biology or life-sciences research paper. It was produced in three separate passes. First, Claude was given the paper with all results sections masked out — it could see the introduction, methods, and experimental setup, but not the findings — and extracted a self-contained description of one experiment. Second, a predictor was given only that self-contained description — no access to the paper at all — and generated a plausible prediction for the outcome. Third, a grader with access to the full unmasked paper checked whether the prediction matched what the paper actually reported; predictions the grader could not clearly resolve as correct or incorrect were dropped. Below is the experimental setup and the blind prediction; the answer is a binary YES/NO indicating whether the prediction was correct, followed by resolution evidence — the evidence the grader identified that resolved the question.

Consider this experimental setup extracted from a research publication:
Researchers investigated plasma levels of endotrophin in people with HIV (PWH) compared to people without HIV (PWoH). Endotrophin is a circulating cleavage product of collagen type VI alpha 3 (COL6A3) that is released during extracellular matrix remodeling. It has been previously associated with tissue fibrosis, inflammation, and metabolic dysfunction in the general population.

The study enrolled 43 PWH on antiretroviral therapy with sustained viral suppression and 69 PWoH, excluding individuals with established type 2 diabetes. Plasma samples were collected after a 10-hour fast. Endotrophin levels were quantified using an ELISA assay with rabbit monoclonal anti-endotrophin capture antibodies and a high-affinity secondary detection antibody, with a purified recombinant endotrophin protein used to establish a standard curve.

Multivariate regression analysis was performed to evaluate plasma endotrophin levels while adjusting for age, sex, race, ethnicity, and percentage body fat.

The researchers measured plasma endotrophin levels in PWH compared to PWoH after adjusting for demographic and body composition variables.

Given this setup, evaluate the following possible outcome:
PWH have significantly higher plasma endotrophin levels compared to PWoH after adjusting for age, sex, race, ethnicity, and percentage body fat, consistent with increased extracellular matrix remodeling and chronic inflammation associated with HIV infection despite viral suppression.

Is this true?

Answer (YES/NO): YES